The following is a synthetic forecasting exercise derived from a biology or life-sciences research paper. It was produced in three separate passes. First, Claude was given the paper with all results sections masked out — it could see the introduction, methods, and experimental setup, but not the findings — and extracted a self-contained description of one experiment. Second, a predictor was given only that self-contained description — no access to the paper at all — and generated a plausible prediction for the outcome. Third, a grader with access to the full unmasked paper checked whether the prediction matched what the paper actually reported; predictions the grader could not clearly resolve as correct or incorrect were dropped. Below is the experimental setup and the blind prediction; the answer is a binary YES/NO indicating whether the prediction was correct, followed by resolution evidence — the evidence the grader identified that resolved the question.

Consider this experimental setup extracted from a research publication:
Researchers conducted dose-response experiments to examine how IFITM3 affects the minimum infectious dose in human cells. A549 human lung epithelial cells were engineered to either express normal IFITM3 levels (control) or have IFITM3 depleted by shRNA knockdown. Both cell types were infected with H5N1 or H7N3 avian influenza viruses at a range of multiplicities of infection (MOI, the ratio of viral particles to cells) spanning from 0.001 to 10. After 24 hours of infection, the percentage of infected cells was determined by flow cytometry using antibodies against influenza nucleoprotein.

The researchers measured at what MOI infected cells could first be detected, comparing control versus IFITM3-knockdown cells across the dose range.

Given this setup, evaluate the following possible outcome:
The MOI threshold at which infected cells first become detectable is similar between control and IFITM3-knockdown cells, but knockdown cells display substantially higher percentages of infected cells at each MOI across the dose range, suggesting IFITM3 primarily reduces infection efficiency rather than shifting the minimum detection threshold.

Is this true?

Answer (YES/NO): NO